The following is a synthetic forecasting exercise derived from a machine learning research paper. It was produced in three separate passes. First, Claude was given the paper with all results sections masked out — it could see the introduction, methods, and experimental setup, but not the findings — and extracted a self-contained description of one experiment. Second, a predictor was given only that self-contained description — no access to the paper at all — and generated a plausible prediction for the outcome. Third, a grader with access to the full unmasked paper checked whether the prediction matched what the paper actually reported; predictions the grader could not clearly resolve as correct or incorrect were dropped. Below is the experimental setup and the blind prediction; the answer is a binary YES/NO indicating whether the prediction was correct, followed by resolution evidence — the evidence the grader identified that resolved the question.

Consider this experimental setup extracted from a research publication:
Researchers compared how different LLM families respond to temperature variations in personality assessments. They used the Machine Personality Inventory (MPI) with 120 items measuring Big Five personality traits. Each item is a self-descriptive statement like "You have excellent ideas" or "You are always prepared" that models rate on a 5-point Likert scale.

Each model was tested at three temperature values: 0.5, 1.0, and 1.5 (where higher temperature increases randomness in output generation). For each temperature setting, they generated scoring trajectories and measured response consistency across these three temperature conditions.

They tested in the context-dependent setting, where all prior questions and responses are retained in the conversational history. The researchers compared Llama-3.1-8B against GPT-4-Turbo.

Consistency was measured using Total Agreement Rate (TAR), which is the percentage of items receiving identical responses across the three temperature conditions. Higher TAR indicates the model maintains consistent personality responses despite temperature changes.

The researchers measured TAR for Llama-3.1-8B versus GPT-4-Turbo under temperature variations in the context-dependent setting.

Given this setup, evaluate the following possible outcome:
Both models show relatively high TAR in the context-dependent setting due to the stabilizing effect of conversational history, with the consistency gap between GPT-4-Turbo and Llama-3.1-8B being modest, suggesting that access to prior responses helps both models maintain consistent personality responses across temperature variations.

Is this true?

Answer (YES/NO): NO